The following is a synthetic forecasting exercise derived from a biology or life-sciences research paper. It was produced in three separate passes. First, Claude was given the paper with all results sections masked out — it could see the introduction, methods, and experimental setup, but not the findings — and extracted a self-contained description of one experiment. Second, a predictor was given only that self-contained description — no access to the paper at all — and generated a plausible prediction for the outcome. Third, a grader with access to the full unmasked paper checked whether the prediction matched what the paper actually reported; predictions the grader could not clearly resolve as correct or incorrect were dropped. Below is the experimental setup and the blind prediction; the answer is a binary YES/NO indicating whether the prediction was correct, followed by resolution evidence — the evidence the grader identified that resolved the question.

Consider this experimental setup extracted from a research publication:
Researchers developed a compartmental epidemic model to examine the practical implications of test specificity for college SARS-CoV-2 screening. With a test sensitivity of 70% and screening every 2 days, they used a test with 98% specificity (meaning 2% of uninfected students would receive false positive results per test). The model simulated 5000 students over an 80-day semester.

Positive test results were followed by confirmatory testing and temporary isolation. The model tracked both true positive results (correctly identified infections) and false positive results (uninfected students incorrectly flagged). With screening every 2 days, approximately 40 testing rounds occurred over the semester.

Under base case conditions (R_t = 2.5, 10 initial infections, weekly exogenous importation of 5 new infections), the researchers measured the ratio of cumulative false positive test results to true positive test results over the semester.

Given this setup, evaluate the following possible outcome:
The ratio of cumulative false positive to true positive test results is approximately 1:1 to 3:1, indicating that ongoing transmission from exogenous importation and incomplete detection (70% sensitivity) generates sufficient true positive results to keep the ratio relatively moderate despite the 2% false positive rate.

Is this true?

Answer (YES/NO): NO